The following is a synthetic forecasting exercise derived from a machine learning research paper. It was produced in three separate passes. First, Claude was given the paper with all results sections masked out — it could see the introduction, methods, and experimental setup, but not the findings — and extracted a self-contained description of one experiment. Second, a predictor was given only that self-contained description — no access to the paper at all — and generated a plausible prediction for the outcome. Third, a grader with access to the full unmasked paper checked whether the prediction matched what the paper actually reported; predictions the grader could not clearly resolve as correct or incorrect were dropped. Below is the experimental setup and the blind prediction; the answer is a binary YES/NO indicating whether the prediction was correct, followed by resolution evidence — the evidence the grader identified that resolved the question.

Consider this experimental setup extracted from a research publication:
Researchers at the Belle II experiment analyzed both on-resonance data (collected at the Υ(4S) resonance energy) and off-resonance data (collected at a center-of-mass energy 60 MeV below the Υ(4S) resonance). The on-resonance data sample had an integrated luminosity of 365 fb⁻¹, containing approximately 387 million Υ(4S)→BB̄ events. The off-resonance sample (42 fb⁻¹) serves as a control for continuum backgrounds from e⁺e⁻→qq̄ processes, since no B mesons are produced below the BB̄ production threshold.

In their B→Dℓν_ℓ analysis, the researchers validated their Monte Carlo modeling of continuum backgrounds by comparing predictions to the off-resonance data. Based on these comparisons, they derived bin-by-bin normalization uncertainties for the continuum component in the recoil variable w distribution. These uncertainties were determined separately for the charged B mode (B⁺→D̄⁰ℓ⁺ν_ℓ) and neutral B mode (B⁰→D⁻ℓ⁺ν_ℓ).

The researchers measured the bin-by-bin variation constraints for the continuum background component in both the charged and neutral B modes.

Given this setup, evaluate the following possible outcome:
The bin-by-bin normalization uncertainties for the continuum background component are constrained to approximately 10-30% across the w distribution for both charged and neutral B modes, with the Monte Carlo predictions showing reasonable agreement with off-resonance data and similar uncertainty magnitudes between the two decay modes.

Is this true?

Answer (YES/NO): NO